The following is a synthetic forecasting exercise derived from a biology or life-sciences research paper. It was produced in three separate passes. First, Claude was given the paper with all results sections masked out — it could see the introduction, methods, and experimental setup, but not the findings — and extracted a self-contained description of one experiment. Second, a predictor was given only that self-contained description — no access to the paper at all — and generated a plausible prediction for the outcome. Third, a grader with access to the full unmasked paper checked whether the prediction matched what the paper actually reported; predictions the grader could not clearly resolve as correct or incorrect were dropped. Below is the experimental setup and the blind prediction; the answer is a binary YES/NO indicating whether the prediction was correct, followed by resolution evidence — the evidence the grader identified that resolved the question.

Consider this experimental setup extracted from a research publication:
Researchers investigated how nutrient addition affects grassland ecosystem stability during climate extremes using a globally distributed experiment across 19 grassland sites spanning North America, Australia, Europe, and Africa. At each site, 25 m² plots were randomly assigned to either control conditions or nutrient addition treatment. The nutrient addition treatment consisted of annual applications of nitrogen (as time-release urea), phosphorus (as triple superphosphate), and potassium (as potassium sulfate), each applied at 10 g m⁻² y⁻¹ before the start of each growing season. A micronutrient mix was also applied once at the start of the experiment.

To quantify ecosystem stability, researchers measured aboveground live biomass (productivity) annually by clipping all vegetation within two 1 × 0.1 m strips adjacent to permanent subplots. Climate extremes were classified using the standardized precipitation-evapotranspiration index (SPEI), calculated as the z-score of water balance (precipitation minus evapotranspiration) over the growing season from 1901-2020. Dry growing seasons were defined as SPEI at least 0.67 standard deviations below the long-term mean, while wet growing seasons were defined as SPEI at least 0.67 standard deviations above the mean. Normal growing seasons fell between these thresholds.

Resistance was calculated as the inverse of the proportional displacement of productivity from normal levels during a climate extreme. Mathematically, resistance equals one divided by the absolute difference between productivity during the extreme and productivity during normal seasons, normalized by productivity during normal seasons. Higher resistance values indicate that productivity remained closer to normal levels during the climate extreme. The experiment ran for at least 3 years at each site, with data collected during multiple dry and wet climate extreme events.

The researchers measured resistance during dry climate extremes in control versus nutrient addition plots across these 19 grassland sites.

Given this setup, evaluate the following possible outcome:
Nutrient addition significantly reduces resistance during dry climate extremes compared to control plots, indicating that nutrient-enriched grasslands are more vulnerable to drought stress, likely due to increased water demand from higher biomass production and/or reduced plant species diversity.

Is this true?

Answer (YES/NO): NO